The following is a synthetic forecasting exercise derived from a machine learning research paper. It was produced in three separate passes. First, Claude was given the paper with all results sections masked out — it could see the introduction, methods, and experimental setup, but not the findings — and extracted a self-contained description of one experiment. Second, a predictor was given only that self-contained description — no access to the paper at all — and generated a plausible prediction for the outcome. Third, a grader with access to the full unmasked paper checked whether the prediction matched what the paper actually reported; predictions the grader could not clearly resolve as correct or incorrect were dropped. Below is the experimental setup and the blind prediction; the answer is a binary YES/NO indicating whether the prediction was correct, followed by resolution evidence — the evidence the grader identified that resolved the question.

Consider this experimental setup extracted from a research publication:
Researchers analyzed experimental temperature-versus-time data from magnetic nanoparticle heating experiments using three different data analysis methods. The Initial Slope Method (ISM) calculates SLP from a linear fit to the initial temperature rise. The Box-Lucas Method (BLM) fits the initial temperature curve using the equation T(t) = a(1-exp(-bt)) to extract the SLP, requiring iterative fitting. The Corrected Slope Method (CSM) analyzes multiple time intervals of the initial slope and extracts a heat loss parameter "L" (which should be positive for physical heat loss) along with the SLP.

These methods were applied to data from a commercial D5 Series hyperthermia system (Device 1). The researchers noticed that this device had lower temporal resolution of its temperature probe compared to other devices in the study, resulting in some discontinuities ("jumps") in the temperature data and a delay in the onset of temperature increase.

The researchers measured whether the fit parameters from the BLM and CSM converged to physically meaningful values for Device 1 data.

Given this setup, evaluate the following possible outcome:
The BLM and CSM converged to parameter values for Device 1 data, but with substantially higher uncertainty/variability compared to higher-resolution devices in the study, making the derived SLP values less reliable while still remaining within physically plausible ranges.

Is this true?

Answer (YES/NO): NO